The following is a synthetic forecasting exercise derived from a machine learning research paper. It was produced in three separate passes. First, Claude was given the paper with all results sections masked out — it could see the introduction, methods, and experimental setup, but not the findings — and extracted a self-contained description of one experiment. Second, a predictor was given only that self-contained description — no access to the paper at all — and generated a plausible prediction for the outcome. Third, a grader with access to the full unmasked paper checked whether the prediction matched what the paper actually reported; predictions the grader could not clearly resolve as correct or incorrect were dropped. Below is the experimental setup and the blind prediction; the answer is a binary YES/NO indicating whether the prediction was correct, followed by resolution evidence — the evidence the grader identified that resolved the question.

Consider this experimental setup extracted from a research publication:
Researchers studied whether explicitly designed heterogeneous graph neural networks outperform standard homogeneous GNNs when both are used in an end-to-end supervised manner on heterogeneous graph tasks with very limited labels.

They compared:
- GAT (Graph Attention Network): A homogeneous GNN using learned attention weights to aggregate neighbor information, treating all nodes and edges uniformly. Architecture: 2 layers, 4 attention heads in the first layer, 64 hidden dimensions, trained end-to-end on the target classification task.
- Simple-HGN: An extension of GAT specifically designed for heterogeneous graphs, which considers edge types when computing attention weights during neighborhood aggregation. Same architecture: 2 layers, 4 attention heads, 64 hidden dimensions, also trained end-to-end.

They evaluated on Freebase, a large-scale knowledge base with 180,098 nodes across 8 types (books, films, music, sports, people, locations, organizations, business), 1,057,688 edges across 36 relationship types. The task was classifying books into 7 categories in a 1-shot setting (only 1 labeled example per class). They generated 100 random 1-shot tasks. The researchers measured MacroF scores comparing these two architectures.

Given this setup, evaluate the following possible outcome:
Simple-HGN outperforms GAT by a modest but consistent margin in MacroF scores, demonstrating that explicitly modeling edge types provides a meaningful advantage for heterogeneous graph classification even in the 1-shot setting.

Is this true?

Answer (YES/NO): NO